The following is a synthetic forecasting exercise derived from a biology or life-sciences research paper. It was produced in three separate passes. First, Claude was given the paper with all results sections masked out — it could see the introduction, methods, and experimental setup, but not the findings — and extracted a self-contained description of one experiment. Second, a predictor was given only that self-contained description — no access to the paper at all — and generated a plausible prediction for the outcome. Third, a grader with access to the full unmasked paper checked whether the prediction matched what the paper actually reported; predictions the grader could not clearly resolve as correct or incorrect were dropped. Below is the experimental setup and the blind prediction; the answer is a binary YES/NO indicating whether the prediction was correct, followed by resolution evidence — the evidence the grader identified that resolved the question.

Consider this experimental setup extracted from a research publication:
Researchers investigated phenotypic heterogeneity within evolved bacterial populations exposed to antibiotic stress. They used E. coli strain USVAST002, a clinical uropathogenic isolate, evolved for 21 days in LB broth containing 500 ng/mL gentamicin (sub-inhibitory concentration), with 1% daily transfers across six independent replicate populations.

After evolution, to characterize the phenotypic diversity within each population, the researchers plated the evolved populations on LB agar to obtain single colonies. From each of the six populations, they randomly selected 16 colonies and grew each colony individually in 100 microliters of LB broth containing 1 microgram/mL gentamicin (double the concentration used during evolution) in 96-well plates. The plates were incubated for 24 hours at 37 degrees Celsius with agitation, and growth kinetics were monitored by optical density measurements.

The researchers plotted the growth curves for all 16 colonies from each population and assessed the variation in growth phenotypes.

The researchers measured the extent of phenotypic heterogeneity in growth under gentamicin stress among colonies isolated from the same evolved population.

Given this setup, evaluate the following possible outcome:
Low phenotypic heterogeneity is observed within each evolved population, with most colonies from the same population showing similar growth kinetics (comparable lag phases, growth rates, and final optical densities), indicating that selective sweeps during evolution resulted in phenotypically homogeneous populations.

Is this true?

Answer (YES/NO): NO